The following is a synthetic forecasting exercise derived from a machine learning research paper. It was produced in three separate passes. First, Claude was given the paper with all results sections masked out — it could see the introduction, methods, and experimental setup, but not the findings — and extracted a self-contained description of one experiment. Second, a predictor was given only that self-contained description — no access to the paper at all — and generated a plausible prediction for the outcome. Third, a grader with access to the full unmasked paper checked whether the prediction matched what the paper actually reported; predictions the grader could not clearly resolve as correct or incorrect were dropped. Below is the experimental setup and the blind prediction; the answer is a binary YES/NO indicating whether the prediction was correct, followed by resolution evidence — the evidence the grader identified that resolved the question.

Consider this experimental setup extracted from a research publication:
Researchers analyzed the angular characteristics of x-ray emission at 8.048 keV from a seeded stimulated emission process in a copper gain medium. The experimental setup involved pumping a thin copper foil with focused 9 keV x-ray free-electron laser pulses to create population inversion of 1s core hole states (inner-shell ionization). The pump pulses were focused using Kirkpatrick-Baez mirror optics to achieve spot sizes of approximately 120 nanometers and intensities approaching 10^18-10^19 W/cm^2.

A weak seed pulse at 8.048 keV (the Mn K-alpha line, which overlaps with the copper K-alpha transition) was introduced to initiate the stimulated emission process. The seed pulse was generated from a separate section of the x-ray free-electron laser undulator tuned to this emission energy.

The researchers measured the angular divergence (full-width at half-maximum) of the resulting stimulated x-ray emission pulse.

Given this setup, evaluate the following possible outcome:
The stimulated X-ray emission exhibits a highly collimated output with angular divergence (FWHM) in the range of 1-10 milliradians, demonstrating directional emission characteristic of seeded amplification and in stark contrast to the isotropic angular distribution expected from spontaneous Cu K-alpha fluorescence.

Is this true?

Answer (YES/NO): NO